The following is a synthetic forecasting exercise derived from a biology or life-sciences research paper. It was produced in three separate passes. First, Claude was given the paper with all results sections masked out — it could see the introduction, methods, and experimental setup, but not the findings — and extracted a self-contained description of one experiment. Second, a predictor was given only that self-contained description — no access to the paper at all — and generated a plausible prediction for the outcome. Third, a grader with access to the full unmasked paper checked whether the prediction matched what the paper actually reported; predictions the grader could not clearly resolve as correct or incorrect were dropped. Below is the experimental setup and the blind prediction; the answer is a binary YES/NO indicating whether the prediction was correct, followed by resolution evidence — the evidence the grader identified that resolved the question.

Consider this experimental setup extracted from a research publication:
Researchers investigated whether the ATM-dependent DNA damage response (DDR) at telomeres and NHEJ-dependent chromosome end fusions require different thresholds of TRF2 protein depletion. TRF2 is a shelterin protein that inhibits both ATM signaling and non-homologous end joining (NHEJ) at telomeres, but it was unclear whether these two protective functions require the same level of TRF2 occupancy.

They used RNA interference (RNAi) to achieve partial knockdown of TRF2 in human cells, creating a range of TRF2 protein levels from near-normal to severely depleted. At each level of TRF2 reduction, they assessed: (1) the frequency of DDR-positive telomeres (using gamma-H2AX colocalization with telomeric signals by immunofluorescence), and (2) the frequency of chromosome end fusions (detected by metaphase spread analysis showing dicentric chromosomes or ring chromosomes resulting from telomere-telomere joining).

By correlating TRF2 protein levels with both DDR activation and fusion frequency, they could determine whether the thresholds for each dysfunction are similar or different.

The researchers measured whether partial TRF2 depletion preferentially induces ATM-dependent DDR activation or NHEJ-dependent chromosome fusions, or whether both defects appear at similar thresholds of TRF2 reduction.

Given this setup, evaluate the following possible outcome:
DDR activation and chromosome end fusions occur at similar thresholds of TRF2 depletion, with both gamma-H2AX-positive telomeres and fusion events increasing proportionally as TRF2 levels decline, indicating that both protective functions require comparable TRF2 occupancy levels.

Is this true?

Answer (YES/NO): NO